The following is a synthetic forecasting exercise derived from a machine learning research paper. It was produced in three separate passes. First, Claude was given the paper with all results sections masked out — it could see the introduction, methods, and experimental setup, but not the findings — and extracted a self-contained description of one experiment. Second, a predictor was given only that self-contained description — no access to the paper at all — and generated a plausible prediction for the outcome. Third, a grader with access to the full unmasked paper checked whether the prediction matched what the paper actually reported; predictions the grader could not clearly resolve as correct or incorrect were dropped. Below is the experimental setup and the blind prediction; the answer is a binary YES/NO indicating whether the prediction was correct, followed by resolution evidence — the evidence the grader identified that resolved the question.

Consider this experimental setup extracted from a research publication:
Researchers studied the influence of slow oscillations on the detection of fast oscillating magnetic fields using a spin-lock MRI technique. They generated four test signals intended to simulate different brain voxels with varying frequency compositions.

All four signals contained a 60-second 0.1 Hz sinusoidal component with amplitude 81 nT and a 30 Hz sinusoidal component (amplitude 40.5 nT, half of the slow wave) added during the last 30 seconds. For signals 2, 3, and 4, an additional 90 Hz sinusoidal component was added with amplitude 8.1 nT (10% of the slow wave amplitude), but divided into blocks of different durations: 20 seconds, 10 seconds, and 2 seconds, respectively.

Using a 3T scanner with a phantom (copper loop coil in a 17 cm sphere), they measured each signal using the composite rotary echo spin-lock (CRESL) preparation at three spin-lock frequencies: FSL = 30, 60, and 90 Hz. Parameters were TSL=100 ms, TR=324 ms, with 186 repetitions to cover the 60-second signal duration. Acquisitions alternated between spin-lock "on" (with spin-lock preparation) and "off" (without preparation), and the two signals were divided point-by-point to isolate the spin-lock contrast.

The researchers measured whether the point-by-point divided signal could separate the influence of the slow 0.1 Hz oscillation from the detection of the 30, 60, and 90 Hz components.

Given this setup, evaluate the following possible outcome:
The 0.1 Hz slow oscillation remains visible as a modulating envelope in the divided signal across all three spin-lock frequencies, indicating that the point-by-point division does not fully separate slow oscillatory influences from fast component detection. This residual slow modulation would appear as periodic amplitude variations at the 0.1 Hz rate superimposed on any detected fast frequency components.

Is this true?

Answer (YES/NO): YES